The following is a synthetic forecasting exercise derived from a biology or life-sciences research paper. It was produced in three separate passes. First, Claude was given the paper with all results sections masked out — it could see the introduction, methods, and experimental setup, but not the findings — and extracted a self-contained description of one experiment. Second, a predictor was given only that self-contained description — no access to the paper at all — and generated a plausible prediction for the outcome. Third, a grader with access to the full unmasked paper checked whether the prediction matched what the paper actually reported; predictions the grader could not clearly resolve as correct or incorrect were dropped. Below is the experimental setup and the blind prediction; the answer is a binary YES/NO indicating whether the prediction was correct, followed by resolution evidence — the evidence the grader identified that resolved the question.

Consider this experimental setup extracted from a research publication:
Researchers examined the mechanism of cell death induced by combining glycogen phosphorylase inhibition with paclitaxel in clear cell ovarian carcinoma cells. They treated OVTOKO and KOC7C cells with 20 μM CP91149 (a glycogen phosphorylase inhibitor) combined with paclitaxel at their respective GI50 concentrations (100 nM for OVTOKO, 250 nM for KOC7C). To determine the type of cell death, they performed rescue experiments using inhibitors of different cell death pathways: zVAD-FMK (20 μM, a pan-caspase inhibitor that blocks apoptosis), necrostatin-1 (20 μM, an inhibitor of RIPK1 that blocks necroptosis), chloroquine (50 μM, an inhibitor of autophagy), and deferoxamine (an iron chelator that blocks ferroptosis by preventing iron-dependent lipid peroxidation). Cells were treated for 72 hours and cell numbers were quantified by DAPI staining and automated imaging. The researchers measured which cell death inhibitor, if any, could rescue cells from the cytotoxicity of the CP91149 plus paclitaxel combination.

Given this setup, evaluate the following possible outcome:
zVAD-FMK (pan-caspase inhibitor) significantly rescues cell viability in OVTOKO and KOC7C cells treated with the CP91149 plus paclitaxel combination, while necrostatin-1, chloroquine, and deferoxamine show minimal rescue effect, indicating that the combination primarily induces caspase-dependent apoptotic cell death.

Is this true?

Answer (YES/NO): NO